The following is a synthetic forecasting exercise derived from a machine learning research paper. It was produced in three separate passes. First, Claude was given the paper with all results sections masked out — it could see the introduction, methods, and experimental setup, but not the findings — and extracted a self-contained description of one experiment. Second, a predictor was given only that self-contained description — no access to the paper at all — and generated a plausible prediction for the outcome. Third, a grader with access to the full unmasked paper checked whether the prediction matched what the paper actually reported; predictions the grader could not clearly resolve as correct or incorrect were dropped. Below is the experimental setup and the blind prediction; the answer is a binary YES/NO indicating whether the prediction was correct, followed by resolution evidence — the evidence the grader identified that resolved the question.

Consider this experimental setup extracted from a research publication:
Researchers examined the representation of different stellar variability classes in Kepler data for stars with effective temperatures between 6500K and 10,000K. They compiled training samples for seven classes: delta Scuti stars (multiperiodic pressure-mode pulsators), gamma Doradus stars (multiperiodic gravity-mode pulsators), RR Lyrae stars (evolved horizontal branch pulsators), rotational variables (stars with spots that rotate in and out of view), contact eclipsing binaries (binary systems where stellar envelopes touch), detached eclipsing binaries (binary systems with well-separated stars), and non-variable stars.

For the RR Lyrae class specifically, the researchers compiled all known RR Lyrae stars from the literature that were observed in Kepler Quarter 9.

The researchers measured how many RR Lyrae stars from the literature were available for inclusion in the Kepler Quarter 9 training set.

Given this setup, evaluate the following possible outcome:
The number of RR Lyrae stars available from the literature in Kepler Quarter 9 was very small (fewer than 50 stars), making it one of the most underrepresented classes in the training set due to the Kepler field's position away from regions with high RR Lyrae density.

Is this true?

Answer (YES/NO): YES